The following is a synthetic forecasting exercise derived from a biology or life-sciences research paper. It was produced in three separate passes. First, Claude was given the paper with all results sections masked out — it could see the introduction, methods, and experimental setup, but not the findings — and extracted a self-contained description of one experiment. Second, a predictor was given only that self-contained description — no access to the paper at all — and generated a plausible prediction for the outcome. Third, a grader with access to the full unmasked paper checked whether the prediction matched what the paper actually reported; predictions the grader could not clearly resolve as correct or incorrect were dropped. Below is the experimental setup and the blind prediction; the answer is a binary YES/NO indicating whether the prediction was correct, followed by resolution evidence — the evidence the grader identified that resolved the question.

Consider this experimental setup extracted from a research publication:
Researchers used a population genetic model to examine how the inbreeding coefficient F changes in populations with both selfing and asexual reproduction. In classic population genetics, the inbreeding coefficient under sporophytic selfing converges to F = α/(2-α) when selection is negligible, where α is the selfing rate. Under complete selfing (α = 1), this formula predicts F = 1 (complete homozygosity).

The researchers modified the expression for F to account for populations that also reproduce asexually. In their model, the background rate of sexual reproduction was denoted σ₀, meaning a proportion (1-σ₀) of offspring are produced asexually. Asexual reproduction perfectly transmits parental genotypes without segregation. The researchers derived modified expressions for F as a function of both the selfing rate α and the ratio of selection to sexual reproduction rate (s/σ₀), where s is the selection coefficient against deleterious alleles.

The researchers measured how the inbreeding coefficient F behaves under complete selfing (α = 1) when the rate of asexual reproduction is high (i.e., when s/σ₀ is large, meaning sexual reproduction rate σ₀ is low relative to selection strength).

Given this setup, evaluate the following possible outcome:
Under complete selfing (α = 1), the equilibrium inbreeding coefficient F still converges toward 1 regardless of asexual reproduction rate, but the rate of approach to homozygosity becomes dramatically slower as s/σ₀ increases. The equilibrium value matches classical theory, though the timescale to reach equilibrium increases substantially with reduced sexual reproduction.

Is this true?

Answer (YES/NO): NO